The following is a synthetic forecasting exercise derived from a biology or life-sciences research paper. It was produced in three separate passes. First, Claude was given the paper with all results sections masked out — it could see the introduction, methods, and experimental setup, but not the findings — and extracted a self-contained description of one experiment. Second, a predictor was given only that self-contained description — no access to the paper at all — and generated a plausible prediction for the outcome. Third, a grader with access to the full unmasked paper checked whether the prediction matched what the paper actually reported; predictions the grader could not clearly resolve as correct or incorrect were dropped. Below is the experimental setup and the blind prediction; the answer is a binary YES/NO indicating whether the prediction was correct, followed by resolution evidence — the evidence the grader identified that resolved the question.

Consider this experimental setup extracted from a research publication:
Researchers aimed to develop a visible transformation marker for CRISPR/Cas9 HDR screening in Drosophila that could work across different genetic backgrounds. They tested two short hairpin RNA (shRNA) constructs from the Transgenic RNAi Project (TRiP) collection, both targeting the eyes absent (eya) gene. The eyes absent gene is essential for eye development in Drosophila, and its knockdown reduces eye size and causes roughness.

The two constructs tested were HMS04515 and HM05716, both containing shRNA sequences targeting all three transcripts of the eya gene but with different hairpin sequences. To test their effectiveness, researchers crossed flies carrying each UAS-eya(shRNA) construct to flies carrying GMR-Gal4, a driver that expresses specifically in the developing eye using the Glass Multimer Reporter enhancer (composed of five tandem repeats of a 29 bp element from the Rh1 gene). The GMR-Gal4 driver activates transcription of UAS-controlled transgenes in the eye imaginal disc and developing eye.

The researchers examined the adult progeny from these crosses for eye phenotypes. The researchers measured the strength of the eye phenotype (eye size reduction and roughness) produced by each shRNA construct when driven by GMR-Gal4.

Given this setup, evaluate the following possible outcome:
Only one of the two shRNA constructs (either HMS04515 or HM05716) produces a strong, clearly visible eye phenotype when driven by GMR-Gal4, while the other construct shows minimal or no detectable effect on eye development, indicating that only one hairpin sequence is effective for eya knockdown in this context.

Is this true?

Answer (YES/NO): NO